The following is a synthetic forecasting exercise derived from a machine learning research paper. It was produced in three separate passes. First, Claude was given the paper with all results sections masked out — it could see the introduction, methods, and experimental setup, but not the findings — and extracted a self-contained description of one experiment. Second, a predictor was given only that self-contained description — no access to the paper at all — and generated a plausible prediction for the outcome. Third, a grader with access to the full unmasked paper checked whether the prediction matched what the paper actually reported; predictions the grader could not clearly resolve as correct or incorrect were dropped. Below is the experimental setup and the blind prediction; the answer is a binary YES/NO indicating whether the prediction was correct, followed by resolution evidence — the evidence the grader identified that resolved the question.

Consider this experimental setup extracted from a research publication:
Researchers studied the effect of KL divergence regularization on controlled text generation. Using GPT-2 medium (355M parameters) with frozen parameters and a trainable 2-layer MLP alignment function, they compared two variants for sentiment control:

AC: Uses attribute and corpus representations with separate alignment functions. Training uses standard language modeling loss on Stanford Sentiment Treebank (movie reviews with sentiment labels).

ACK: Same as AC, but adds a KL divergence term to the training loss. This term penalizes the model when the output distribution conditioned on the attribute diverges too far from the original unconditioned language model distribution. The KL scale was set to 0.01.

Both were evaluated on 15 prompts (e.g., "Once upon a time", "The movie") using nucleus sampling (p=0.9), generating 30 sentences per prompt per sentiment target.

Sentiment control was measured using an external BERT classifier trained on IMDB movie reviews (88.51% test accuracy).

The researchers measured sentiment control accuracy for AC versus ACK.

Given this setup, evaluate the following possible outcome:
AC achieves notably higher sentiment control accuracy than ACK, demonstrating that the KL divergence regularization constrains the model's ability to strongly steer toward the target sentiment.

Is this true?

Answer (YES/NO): YES